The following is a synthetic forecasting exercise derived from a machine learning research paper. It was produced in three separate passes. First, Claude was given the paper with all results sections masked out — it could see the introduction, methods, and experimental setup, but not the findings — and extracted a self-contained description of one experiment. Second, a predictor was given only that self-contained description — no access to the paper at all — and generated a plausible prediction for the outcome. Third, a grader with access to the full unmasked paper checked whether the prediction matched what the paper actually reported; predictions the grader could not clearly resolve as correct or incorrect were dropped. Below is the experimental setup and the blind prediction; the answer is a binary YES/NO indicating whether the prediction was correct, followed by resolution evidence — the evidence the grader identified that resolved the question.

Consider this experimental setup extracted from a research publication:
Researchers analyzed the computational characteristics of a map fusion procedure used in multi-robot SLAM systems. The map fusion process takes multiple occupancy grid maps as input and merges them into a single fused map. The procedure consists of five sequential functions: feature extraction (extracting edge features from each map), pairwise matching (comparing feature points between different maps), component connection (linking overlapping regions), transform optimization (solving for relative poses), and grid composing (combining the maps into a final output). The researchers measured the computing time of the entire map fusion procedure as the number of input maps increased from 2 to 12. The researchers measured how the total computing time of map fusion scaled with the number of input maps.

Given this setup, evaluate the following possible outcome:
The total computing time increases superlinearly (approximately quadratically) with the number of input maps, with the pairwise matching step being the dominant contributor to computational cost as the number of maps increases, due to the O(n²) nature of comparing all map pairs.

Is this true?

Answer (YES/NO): YES